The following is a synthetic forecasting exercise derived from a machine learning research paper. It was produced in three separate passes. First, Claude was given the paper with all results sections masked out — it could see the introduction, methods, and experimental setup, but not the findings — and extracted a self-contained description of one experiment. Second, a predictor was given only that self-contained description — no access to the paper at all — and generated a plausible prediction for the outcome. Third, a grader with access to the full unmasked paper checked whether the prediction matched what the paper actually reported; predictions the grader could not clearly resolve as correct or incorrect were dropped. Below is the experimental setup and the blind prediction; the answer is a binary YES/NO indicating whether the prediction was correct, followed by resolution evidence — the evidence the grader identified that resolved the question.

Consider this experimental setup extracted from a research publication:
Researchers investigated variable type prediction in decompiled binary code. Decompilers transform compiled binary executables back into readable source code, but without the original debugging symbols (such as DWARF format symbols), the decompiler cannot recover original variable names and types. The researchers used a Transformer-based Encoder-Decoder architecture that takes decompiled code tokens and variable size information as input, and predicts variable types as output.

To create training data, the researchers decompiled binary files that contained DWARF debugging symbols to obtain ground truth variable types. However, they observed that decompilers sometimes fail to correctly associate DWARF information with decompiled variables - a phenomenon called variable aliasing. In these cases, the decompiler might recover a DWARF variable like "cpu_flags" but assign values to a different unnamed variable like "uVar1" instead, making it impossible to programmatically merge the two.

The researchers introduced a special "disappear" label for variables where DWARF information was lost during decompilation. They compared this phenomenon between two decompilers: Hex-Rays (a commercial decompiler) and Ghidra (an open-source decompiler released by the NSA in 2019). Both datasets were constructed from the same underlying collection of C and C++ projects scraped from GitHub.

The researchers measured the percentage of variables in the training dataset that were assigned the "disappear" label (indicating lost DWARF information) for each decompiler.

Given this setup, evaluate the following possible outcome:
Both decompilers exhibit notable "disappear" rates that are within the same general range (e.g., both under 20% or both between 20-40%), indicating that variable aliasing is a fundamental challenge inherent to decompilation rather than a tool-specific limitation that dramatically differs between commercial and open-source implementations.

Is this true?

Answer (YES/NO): NO